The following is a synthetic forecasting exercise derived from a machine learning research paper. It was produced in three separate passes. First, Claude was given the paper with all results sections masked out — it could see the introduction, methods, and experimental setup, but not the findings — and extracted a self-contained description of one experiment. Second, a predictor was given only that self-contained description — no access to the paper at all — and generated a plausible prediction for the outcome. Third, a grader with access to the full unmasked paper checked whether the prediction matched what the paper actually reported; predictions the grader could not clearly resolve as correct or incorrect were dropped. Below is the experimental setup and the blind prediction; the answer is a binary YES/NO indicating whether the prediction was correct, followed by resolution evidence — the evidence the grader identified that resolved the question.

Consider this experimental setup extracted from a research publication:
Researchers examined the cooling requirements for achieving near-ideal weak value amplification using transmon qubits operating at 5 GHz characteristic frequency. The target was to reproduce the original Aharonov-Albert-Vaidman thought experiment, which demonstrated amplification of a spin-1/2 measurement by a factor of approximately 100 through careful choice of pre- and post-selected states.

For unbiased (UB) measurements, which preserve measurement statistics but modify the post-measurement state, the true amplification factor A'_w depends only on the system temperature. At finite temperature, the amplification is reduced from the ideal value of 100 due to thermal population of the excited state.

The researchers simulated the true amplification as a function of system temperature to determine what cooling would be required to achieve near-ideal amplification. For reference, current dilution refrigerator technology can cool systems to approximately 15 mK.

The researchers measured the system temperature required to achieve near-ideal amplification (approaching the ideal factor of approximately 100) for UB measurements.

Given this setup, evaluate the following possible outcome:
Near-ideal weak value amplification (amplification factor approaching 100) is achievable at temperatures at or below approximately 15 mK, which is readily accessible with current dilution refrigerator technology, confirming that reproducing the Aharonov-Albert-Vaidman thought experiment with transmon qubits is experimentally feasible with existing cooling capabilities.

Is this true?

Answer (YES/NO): YES